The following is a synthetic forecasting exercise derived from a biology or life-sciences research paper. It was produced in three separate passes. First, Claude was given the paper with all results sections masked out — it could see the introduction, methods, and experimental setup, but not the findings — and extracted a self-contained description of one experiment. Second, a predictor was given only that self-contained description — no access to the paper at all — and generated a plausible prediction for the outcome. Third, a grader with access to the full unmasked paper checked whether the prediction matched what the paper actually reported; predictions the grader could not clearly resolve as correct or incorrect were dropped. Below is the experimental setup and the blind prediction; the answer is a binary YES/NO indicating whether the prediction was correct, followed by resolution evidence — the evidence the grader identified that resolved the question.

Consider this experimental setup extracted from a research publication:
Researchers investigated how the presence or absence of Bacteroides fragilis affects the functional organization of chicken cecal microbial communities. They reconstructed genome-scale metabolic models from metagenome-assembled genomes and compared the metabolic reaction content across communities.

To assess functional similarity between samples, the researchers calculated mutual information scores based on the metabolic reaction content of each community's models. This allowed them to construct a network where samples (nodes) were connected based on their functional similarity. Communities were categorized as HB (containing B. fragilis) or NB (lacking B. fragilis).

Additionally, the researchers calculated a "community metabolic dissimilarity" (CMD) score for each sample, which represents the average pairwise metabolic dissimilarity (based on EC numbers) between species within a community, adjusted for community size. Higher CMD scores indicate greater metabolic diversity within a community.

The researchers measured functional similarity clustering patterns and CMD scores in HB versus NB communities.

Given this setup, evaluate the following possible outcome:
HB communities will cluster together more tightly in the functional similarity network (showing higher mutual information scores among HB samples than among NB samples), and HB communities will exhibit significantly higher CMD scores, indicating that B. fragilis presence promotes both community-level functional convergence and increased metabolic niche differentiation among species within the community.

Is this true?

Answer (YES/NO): NO